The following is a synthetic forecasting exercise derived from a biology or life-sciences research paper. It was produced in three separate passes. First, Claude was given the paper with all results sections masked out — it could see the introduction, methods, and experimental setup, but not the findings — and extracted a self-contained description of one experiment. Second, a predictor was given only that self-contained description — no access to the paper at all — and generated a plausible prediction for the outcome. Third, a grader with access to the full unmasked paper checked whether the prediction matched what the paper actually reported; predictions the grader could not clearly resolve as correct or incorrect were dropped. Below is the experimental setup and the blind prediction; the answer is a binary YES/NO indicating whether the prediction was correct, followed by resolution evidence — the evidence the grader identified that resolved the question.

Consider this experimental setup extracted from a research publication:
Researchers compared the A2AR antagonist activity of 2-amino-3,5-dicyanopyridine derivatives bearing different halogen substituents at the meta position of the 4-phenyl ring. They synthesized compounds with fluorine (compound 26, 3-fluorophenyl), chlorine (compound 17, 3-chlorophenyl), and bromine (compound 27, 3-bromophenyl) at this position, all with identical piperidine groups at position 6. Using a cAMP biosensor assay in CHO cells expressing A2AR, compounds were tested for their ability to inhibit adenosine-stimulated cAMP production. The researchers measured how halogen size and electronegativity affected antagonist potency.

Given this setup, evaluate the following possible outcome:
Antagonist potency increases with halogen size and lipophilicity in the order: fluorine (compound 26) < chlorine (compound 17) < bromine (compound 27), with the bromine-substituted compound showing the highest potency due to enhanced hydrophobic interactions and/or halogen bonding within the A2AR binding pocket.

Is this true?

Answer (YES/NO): NO